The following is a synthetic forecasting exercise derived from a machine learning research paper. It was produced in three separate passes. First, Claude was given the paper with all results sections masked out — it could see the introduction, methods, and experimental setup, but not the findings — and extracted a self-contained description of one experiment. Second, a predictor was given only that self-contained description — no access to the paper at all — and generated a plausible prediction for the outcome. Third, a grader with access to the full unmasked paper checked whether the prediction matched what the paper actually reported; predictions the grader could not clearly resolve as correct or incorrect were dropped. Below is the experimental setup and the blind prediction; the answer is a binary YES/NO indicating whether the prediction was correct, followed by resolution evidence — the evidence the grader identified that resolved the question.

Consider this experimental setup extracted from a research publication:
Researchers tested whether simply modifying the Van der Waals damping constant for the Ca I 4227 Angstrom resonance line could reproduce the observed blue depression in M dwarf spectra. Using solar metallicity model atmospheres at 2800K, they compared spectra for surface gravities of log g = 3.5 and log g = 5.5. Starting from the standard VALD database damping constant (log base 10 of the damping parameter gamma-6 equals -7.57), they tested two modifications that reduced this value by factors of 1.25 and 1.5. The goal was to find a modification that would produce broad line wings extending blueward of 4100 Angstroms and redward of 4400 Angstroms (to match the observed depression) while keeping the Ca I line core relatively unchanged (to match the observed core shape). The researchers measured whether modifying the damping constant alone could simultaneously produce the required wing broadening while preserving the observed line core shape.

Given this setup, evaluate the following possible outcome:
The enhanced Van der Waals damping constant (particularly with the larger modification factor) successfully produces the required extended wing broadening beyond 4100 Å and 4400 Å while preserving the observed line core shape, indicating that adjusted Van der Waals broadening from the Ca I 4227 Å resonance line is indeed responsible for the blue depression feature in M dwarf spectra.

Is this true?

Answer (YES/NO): NO